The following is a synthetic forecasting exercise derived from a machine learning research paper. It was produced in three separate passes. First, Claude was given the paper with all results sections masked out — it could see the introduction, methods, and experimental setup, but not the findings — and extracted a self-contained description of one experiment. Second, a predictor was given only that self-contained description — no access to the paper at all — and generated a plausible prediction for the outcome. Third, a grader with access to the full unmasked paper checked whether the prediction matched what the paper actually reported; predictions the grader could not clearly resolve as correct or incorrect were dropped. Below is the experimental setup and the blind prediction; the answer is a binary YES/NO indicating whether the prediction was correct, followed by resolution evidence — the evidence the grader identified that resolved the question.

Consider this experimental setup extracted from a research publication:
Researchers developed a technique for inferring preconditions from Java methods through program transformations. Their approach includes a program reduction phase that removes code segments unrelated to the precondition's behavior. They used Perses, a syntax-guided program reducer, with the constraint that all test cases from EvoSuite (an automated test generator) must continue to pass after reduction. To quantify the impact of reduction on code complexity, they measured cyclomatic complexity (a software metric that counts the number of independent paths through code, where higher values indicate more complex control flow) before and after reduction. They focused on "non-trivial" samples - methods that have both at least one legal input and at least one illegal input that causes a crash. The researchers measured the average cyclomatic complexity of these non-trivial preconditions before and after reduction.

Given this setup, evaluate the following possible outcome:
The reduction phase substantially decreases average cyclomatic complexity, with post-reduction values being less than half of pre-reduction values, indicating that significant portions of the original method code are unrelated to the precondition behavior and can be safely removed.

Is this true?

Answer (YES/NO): YES